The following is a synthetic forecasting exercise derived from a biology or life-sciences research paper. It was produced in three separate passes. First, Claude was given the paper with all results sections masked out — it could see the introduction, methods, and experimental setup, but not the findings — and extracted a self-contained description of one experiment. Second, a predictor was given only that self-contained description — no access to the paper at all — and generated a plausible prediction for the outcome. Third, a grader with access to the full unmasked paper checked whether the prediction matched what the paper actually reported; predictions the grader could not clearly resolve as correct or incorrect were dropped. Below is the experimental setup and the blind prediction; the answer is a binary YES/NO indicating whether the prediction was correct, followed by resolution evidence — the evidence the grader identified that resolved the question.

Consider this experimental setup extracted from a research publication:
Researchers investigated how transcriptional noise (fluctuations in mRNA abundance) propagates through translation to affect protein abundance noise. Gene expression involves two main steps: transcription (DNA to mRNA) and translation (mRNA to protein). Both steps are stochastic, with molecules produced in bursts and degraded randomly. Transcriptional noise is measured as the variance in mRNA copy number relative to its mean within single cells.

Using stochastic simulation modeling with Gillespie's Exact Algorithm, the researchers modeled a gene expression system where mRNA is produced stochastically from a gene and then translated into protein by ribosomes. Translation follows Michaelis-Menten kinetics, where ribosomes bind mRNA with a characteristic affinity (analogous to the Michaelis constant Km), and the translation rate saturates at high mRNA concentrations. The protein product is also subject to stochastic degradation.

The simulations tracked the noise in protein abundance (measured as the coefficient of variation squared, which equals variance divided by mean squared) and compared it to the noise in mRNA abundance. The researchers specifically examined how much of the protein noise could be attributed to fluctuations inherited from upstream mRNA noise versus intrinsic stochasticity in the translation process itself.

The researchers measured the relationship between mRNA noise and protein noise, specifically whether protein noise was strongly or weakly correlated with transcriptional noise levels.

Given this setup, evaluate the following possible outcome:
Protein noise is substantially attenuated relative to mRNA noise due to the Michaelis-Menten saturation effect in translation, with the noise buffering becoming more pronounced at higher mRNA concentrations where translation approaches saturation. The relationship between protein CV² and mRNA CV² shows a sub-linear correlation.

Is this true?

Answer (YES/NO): YES